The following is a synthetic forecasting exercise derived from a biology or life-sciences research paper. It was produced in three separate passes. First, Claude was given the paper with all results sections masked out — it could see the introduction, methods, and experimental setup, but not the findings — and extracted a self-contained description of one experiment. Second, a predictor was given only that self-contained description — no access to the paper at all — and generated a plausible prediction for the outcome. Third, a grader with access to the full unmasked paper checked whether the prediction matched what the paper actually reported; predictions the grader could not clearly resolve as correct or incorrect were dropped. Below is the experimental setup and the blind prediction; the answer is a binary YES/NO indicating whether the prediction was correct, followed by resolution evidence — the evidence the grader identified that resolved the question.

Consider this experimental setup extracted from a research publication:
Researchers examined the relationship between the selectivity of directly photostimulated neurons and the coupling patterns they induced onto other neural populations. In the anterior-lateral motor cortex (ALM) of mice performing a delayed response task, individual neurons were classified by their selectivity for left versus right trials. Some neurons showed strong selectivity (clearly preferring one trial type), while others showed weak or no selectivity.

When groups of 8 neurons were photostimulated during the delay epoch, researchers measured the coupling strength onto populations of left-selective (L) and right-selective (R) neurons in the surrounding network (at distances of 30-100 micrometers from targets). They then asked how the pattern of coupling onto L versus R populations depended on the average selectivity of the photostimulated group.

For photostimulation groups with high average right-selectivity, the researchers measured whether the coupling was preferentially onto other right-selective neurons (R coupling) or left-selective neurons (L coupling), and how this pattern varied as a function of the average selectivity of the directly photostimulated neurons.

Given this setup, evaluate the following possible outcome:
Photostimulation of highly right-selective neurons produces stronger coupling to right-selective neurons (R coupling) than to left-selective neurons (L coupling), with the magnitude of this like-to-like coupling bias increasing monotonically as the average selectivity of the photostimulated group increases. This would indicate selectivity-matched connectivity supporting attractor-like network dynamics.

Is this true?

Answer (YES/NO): YES